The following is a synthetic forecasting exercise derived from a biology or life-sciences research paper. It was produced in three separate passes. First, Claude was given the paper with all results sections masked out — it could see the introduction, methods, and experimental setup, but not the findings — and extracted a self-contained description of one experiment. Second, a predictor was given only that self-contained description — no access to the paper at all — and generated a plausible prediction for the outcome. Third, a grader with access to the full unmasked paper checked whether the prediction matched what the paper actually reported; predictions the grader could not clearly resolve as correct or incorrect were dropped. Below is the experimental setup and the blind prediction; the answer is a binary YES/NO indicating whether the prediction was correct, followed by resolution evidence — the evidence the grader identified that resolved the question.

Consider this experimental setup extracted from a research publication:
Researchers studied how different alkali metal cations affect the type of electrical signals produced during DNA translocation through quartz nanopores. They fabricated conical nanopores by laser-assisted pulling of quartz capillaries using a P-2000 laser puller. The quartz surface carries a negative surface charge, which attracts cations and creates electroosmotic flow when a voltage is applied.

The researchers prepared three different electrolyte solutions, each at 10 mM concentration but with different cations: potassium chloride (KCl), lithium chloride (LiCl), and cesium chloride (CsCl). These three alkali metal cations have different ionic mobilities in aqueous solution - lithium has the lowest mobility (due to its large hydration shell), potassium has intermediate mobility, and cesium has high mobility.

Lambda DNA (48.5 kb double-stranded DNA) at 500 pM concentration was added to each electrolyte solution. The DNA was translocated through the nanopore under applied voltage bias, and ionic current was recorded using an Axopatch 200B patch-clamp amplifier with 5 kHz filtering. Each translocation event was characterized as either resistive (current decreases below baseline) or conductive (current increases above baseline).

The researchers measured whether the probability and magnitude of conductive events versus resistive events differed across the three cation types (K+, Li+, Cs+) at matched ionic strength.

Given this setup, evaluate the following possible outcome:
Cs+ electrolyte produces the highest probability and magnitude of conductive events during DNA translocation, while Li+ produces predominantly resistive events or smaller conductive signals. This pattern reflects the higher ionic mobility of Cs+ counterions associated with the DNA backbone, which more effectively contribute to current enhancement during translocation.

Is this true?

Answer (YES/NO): NO